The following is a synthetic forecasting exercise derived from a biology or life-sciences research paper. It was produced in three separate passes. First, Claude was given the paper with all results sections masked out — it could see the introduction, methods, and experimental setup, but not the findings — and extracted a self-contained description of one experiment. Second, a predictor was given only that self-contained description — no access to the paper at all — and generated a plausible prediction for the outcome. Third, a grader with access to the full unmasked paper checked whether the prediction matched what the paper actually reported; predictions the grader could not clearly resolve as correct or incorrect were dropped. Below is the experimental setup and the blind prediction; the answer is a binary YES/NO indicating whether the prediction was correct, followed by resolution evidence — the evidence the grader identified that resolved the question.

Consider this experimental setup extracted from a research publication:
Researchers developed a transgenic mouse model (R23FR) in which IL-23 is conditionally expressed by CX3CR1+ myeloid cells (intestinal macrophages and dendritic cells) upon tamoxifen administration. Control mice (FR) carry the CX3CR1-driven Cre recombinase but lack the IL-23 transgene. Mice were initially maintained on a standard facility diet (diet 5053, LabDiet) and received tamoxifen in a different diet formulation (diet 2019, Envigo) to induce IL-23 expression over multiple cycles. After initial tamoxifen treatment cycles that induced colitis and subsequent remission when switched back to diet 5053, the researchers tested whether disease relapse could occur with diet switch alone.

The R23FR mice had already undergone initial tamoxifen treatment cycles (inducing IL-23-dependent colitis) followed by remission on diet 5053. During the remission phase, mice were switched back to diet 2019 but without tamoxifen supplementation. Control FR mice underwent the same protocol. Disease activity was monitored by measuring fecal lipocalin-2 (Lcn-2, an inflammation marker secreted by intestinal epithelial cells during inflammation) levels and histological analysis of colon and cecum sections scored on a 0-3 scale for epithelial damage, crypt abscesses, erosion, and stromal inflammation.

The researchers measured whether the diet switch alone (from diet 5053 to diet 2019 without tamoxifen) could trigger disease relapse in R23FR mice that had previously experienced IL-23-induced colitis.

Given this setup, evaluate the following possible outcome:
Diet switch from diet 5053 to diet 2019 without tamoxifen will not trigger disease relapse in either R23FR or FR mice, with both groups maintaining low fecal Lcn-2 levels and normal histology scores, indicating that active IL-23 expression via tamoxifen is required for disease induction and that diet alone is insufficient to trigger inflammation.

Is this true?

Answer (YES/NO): NO